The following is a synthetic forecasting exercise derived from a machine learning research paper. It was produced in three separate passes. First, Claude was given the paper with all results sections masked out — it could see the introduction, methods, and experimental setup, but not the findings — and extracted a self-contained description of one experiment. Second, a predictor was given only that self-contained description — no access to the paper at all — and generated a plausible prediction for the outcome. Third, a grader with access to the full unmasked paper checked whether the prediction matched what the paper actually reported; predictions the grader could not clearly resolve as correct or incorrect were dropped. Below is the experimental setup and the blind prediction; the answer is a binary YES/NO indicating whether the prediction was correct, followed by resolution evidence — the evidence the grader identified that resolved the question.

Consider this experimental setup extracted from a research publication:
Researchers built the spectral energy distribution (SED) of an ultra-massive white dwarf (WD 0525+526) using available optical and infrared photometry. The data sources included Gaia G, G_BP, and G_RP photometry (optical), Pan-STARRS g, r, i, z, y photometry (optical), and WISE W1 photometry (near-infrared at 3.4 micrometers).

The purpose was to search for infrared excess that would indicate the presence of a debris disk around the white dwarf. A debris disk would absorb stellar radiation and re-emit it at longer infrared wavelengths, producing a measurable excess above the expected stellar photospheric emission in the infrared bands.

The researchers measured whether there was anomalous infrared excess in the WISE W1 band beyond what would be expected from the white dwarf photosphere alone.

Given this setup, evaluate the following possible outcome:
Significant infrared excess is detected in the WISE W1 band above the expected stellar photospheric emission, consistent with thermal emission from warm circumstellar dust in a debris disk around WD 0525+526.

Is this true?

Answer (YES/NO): NO